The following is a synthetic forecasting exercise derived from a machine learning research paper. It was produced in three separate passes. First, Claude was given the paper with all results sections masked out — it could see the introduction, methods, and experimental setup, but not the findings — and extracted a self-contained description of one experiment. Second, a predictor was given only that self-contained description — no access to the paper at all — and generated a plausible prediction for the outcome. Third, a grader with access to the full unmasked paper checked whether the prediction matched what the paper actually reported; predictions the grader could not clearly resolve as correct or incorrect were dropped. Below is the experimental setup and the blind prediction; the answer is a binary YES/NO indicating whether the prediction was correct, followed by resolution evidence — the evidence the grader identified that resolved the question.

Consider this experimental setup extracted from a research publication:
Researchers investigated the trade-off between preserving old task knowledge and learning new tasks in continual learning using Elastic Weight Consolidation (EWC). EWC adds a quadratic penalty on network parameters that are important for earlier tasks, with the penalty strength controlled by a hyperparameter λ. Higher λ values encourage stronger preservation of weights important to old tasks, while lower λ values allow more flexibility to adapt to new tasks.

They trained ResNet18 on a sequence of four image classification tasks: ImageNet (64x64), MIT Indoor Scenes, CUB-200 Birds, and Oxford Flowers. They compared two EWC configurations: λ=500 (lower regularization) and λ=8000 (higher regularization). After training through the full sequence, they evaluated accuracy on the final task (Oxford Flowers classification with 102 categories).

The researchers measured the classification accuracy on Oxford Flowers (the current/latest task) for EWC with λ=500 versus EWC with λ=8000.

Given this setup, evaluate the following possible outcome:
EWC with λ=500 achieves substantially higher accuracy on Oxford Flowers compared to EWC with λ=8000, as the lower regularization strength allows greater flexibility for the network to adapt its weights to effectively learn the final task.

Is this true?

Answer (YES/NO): YES